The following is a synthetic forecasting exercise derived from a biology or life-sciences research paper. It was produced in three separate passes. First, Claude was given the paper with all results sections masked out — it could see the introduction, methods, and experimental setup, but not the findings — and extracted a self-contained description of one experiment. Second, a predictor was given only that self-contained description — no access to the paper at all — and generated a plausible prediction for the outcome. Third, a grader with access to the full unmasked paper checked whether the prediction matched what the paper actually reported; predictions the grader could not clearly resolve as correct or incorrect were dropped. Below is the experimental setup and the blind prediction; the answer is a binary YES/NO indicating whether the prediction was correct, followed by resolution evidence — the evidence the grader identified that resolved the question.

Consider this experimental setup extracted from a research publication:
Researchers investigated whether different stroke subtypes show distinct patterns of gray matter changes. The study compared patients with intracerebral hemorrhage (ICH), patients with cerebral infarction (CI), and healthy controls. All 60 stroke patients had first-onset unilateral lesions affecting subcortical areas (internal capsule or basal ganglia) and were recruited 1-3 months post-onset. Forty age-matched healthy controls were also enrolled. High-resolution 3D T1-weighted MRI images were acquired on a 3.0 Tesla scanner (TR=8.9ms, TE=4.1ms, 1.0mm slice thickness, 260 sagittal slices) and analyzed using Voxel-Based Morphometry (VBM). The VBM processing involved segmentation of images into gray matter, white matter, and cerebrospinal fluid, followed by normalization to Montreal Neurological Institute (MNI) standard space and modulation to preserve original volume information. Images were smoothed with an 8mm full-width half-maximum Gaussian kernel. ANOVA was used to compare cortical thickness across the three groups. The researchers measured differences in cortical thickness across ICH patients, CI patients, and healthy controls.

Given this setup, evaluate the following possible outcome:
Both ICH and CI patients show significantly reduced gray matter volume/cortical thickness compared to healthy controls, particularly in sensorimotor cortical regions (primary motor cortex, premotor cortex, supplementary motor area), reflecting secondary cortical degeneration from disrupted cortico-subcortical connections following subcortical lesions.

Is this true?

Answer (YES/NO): NO